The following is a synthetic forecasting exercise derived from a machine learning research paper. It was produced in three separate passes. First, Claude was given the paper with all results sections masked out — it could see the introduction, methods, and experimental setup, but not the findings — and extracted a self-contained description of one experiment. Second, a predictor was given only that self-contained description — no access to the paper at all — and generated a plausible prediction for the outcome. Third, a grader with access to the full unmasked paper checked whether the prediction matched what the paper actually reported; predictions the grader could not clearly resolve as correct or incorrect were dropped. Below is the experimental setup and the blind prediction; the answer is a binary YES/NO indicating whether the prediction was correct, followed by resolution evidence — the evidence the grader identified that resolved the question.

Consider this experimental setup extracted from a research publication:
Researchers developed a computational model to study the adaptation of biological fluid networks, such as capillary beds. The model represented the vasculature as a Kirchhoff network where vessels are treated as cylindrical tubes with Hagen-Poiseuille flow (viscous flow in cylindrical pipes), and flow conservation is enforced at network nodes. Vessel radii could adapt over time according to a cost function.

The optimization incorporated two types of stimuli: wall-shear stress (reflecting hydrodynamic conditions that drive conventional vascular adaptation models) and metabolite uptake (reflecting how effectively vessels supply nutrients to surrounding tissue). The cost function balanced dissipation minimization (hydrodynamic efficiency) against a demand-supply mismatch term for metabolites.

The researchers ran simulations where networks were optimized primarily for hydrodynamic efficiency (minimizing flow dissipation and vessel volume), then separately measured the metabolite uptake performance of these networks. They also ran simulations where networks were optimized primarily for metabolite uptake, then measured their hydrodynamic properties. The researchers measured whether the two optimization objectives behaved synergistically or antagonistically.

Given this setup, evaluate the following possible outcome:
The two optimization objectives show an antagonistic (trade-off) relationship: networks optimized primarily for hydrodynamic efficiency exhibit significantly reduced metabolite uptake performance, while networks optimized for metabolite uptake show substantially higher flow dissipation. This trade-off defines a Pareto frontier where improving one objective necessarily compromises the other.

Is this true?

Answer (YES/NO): YES